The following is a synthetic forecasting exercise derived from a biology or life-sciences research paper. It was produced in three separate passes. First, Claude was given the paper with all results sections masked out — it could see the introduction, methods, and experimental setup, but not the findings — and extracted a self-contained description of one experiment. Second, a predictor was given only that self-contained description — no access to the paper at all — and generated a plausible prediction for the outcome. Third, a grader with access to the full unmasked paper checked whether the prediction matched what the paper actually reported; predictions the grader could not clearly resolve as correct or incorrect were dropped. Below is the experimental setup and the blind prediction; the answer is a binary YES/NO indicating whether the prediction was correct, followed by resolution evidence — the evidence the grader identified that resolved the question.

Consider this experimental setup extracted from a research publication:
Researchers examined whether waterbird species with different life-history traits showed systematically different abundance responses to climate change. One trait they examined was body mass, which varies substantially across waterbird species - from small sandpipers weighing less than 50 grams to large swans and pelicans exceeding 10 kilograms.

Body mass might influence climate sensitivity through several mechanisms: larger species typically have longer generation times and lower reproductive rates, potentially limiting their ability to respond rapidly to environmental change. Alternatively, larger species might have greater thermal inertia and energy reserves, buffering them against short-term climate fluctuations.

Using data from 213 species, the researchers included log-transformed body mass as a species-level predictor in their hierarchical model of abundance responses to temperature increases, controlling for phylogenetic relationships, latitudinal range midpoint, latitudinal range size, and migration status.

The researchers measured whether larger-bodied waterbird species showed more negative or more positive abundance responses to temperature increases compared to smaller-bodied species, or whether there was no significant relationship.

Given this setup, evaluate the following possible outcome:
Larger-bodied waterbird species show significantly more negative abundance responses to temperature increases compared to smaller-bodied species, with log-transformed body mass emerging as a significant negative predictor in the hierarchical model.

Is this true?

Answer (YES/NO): NO